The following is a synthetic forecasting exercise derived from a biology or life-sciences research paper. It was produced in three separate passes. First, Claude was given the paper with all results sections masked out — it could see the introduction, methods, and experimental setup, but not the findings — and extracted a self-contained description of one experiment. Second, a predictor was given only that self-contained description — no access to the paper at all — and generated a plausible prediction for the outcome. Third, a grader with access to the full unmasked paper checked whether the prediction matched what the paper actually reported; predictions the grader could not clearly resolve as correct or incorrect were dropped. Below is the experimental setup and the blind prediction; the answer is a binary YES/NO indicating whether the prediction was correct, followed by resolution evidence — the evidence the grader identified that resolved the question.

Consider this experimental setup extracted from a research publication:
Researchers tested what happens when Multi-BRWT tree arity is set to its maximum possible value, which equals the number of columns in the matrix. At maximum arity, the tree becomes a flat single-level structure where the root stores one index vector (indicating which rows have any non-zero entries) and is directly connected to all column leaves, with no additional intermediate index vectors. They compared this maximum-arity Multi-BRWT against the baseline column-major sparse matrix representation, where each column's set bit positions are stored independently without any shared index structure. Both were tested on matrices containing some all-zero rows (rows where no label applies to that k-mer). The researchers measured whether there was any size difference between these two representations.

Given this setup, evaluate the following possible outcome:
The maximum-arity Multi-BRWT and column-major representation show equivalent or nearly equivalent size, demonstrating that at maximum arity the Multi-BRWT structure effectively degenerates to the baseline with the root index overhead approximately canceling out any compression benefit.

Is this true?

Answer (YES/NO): NO